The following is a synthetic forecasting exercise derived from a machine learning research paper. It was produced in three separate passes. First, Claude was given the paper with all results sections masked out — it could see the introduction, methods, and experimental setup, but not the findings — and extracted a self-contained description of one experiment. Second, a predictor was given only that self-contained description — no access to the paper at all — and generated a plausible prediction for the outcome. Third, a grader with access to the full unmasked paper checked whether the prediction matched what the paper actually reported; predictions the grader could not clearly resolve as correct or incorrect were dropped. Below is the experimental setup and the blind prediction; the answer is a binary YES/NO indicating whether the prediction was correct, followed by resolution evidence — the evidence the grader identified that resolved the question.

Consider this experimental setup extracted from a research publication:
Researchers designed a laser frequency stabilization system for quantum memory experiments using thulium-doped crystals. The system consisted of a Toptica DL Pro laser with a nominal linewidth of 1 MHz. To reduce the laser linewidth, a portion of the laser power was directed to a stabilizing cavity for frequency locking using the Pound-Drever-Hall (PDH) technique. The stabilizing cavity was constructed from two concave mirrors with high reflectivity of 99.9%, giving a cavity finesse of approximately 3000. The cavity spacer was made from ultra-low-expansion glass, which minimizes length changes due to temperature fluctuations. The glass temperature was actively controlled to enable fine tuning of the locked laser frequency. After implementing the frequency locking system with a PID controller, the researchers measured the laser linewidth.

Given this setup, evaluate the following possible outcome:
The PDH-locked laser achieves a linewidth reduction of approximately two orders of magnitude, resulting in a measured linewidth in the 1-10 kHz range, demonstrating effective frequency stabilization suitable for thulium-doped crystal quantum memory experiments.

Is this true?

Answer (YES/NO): NO